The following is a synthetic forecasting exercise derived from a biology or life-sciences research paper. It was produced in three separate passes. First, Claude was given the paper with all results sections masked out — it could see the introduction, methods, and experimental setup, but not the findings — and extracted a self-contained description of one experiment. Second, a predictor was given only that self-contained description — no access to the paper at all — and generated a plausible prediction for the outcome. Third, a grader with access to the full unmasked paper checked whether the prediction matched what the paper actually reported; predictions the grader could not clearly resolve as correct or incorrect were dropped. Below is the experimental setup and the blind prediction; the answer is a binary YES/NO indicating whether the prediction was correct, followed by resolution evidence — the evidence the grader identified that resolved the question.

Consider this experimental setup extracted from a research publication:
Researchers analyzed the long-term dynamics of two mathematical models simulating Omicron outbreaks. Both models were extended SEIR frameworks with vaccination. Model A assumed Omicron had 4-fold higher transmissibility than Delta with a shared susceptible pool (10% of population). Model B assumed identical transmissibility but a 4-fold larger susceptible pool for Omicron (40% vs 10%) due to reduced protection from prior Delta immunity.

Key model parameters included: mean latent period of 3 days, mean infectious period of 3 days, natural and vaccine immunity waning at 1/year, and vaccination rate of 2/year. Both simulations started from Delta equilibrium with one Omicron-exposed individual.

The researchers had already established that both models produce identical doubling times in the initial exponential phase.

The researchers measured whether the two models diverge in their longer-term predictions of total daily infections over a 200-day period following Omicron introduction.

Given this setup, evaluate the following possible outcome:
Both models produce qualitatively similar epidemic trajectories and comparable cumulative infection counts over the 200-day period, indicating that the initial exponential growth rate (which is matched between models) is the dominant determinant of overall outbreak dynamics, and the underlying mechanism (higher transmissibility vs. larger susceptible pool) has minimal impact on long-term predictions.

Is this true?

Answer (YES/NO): NO